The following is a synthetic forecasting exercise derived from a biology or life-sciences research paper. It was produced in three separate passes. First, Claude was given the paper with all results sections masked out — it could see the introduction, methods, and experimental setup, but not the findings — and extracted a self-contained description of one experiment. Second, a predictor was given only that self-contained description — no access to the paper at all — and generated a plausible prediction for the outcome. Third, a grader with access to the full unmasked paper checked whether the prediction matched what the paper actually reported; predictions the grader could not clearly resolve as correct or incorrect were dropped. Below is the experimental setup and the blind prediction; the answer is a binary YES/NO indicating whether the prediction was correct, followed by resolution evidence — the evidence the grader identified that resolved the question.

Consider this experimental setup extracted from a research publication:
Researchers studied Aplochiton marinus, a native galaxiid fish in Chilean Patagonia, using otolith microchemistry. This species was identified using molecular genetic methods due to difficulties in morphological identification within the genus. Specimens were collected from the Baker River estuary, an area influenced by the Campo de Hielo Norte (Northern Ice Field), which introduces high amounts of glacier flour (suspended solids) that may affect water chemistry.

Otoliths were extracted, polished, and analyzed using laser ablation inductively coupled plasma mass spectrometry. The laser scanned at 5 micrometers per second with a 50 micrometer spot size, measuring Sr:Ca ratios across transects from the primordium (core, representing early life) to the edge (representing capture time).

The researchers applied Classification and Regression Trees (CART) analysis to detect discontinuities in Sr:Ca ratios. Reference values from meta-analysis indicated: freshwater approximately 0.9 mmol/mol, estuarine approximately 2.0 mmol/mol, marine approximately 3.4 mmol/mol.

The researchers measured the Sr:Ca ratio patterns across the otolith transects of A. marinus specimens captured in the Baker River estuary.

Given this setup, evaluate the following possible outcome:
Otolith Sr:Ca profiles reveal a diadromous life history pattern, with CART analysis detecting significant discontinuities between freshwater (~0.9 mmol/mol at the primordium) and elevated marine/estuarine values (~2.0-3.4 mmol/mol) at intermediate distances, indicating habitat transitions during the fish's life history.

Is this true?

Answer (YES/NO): NO